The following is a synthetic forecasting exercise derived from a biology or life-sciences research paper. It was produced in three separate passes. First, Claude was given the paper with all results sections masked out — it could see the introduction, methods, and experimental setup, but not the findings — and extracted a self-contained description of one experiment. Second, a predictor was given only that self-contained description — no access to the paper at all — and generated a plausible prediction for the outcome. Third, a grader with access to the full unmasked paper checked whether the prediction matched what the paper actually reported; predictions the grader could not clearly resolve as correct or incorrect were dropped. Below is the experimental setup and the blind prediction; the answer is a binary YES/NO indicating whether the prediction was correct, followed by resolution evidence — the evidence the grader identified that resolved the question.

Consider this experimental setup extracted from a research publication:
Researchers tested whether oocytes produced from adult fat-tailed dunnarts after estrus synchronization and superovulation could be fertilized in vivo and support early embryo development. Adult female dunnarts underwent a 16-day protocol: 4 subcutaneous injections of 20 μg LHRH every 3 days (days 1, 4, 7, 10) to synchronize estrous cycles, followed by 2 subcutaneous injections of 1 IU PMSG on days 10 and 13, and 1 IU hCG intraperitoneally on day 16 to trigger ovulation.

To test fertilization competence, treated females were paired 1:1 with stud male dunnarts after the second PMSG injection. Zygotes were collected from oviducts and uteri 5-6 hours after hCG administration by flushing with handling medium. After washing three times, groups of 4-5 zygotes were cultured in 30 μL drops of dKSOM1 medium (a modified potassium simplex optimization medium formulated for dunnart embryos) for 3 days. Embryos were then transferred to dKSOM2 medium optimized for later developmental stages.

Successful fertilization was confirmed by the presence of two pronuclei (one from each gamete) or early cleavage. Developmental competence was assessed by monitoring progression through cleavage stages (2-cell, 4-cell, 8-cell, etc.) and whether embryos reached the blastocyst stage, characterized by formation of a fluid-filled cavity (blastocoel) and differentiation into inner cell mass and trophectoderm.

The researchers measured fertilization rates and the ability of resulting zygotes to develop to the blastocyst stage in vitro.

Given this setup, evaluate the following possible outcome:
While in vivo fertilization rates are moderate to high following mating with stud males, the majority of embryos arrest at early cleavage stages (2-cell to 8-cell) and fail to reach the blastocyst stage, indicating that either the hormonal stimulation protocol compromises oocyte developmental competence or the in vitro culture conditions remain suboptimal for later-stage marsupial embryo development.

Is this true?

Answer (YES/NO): NO